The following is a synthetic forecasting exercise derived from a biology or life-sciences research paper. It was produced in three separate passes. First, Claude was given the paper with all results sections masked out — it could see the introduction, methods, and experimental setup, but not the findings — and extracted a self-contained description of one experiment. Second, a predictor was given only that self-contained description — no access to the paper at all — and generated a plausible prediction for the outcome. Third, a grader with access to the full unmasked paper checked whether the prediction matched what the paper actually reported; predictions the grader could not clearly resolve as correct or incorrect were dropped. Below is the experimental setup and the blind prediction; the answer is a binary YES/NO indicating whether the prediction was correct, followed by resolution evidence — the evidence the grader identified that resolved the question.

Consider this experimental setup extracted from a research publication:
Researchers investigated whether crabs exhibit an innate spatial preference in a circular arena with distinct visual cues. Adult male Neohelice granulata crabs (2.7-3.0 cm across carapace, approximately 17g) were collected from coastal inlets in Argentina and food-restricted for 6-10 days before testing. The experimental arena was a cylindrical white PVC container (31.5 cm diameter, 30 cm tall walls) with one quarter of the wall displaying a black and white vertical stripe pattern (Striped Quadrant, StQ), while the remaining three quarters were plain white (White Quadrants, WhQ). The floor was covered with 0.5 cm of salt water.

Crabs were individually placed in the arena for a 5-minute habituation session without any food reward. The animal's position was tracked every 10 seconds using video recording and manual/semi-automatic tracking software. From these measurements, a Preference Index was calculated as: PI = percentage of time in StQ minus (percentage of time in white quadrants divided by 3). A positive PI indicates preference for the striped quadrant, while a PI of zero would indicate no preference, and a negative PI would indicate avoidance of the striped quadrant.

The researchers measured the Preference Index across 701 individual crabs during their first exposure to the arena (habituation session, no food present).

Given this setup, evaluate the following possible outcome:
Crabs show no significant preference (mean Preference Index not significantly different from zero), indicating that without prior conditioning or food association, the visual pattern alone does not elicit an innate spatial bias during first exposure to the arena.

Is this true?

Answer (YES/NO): NO